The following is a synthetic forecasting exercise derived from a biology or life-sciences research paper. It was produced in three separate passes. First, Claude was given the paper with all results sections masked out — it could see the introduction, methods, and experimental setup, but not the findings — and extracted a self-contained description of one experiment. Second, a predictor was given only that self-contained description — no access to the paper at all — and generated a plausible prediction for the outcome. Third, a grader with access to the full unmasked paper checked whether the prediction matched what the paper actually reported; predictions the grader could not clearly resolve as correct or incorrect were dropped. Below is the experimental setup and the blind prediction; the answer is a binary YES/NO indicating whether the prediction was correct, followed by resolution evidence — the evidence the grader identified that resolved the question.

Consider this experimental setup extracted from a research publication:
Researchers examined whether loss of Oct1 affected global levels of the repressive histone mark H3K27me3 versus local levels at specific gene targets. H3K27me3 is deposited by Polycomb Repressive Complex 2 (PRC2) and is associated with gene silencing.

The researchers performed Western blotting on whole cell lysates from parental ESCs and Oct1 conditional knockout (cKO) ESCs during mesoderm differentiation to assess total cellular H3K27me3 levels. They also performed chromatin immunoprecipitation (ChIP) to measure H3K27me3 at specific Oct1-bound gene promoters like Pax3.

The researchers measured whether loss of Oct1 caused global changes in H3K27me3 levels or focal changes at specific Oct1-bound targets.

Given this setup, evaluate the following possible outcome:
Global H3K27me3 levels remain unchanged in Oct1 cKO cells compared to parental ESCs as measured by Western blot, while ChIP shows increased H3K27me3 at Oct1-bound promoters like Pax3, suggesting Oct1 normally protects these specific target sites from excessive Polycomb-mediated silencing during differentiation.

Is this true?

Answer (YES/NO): YES